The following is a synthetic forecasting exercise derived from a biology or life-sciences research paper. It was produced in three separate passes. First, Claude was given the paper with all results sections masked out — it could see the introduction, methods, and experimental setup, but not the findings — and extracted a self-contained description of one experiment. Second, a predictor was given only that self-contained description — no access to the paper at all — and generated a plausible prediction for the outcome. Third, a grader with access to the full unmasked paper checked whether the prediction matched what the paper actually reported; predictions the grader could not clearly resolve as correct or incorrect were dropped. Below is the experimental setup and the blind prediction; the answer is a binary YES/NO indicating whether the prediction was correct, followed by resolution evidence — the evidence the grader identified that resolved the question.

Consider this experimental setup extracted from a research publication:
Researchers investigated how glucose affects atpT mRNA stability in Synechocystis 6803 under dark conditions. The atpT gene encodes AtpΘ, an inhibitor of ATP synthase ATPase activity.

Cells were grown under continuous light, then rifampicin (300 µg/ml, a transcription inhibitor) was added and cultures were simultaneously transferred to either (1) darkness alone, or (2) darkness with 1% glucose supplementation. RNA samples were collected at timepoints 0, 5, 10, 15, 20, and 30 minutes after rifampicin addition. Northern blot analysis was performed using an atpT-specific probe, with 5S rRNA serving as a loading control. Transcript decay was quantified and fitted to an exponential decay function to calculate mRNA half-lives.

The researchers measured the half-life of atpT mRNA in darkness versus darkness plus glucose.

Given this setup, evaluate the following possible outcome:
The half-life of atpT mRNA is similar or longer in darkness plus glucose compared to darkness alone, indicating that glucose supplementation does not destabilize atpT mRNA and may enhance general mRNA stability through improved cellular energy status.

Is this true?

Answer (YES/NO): NO